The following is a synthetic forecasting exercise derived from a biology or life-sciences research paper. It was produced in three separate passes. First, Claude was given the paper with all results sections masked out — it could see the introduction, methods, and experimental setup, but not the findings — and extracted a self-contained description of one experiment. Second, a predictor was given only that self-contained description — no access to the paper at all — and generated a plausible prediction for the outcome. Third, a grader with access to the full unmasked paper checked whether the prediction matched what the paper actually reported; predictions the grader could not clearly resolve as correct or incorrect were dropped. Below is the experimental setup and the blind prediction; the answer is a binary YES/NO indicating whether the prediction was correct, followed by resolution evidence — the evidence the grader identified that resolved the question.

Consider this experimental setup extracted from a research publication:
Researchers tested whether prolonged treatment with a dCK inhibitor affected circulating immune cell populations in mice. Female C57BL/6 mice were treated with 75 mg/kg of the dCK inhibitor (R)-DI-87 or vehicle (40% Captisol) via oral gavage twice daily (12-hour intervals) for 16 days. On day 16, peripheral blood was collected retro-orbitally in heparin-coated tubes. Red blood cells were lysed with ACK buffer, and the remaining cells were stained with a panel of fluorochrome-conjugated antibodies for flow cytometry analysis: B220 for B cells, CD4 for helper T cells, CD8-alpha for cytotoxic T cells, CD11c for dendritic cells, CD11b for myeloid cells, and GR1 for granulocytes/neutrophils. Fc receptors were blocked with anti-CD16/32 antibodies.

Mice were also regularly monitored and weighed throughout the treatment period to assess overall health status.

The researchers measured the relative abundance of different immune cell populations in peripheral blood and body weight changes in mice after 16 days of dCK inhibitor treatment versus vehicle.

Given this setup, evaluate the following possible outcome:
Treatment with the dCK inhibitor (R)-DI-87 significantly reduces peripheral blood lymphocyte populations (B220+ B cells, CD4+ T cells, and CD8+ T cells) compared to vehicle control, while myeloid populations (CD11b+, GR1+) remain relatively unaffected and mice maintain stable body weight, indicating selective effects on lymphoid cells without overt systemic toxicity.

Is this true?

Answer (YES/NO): NO